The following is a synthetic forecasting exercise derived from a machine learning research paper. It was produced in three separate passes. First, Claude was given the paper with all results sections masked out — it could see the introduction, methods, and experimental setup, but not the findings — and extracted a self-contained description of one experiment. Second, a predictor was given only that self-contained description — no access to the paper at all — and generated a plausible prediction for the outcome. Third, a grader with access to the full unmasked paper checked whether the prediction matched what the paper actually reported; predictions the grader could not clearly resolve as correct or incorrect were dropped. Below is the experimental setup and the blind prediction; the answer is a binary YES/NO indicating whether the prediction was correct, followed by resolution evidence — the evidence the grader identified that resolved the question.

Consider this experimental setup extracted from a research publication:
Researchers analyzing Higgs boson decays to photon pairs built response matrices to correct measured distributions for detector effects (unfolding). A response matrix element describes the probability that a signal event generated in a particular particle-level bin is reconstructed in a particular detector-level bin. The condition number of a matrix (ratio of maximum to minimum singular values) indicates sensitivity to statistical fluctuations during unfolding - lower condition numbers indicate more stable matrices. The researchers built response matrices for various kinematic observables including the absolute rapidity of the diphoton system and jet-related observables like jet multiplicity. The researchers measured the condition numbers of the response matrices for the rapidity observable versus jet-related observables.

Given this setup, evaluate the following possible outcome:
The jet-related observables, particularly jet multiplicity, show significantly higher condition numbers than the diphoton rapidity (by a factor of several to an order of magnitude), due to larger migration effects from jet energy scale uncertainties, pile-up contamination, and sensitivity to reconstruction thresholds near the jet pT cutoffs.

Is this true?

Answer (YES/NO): NO